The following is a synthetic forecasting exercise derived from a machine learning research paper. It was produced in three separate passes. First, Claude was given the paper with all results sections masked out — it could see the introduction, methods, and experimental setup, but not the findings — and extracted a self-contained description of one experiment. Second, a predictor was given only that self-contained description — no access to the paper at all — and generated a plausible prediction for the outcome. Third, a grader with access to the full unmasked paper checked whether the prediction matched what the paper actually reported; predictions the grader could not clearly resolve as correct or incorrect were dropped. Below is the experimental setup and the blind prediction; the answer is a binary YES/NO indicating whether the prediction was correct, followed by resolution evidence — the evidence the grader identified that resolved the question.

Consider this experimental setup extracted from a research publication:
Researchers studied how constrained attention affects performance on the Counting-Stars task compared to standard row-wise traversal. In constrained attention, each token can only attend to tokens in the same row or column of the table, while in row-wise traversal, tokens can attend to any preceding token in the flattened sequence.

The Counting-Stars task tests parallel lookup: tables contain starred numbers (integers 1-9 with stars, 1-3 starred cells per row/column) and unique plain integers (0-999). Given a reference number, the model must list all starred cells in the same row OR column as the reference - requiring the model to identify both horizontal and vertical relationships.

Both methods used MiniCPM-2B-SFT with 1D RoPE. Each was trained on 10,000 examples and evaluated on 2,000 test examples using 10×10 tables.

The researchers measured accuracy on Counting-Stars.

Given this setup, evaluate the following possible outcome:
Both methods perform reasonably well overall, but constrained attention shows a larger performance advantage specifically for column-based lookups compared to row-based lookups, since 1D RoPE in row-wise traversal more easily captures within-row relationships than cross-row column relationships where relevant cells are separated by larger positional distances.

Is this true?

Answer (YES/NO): NO